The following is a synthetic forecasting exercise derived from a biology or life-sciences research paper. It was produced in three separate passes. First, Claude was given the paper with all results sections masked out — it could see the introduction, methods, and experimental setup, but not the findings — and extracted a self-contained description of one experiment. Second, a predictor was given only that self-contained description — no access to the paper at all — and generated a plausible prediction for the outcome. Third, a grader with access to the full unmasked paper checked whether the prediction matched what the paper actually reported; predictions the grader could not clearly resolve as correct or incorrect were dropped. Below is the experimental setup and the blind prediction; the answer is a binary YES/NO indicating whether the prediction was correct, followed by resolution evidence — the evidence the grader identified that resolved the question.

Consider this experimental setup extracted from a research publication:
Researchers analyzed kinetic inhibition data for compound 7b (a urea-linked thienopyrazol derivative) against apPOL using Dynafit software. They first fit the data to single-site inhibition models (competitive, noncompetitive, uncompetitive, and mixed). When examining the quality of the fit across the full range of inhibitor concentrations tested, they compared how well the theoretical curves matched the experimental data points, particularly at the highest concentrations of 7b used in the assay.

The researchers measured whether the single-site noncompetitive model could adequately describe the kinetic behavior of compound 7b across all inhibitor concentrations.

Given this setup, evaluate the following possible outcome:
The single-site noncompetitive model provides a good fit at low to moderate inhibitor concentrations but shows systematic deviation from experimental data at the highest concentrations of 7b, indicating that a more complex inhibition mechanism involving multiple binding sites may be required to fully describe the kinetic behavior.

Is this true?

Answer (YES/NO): YES